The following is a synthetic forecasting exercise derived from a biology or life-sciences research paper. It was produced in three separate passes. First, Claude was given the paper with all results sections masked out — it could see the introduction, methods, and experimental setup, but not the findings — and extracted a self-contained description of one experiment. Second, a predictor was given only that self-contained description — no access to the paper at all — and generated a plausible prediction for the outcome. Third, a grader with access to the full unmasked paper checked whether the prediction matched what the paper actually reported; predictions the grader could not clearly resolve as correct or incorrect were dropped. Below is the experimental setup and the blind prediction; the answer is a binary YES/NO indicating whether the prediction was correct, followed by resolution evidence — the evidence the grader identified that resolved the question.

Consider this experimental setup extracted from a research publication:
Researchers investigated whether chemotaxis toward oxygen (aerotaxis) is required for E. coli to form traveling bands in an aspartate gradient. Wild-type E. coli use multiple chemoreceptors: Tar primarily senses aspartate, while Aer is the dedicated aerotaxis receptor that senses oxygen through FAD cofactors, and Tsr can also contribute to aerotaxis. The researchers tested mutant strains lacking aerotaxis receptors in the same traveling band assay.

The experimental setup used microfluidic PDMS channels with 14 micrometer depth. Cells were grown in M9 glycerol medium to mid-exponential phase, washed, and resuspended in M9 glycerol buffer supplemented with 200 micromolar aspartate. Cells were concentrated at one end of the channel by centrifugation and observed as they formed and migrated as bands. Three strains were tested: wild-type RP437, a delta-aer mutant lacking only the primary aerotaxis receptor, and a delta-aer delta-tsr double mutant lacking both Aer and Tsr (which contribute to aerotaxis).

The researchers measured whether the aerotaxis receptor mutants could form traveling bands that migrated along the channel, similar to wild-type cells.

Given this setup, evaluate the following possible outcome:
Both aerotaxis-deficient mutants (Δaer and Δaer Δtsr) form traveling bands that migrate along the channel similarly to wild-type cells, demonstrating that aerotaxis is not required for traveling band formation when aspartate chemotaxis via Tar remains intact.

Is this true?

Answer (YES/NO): YES